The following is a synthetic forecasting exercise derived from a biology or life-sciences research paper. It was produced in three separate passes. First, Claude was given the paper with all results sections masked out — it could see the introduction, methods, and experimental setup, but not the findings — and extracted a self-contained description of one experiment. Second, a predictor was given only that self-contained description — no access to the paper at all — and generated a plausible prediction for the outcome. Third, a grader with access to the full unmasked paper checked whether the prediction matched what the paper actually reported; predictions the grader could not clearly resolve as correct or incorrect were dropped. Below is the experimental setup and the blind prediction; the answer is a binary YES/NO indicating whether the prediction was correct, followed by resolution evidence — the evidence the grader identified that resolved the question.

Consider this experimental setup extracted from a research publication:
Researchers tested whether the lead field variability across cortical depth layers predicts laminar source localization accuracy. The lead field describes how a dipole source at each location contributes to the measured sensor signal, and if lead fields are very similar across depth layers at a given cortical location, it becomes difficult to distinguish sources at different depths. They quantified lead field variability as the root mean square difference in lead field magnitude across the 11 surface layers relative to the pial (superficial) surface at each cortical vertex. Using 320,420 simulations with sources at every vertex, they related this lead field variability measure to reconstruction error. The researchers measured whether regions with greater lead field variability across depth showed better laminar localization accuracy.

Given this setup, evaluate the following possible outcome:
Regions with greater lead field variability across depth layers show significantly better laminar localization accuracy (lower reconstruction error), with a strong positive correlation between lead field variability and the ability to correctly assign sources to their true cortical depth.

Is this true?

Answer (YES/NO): YES